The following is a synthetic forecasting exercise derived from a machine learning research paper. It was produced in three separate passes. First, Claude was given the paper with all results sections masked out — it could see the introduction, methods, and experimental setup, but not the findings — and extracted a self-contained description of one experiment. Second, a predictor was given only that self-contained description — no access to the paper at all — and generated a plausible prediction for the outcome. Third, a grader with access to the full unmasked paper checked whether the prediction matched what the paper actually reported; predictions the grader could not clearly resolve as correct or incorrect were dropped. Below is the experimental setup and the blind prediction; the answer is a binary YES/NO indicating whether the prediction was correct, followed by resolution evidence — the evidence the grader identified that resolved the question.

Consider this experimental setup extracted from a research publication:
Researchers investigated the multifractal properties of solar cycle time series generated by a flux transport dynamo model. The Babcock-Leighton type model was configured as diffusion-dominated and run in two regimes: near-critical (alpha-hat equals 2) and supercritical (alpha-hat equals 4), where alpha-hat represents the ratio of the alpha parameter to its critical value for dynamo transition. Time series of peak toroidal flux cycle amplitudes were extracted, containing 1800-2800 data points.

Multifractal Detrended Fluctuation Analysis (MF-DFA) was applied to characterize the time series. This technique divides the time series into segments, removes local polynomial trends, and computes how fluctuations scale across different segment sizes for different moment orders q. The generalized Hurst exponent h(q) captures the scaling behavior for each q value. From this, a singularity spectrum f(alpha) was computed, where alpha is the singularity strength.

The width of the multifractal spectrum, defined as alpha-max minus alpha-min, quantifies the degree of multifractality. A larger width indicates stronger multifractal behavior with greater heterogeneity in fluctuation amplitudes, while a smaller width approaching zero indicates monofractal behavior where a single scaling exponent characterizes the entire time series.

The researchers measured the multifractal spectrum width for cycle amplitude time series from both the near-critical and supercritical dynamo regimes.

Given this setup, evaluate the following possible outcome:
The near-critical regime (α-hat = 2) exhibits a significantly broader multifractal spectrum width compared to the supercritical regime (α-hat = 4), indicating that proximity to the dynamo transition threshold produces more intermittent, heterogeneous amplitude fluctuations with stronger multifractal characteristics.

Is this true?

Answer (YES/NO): YES